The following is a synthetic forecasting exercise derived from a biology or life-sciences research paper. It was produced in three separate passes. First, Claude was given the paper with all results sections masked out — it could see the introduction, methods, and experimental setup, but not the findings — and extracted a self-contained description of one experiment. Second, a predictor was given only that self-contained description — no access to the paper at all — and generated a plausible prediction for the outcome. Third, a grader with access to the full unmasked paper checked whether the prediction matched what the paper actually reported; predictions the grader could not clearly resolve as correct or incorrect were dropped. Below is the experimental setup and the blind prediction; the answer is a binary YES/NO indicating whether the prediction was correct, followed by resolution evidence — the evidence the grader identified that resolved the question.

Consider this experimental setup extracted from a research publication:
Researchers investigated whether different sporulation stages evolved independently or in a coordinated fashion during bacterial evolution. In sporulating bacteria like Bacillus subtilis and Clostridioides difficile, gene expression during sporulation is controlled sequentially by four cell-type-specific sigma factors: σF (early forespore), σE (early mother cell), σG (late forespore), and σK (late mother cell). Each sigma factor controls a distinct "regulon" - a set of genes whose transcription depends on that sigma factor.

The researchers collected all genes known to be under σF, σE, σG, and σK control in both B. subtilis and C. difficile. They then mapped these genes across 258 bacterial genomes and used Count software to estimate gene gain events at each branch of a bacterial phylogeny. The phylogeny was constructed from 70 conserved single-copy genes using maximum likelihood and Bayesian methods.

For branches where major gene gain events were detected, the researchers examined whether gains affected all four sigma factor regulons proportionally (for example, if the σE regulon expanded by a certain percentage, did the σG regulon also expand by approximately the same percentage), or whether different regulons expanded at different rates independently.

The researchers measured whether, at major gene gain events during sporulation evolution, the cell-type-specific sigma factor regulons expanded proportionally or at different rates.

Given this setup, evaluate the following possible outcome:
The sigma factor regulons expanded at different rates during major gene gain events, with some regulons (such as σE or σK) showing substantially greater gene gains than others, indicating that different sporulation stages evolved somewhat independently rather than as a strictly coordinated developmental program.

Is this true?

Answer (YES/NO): NO